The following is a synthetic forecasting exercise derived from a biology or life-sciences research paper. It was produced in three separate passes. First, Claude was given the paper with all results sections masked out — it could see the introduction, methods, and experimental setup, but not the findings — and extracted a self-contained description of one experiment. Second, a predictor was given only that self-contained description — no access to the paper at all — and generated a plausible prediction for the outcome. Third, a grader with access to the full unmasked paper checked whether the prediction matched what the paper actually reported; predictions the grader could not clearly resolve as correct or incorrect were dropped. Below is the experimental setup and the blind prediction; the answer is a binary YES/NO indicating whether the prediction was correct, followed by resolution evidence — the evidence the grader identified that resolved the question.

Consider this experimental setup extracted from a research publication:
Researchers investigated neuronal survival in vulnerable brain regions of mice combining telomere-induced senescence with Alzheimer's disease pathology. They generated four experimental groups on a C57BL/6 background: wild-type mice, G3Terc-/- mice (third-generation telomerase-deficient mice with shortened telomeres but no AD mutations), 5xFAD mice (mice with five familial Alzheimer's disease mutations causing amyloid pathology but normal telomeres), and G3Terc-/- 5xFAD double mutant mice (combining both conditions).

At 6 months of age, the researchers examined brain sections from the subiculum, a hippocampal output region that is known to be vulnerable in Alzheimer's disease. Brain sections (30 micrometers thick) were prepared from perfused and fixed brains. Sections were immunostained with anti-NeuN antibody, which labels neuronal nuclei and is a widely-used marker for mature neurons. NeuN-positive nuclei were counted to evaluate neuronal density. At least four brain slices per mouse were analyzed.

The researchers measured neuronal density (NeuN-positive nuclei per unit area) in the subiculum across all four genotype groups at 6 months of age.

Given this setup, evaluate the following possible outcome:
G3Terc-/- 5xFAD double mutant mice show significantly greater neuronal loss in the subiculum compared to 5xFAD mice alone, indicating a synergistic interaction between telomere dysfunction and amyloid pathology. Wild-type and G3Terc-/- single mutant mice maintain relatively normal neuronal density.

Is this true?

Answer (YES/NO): NO